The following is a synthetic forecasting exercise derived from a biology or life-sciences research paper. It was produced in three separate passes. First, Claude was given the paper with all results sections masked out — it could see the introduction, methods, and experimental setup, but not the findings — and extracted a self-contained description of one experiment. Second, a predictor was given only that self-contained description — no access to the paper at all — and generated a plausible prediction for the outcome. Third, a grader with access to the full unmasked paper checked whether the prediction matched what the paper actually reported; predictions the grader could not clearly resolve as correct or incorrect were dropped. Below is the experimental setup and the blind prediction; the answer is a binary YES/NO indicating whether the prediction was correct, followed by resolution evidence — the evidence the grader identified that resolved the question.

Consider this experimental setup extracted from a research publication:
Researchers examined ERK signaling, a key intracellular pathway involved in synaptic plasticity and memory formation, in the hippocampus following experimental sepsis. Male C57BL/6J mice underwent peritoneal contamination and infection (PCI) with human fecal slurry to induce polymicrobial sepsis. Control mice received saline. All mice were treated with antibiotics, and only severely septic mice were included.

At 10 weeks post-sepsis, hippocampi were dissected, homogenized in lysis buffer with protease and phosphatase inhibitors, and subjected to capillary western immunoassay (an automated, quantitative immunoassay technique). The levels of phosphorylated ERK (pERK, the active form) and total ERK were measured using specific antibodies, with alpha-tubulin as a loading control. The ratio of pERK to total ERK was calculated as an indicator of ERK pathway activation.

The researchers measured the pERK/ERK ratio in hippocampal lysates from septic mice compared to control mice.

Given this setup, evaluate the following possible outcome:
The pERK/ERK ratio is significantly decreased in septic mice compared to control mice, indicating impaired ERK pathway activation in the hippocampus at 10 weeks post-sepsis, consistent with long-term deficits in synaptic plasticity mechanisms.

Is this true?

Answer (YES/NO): YES